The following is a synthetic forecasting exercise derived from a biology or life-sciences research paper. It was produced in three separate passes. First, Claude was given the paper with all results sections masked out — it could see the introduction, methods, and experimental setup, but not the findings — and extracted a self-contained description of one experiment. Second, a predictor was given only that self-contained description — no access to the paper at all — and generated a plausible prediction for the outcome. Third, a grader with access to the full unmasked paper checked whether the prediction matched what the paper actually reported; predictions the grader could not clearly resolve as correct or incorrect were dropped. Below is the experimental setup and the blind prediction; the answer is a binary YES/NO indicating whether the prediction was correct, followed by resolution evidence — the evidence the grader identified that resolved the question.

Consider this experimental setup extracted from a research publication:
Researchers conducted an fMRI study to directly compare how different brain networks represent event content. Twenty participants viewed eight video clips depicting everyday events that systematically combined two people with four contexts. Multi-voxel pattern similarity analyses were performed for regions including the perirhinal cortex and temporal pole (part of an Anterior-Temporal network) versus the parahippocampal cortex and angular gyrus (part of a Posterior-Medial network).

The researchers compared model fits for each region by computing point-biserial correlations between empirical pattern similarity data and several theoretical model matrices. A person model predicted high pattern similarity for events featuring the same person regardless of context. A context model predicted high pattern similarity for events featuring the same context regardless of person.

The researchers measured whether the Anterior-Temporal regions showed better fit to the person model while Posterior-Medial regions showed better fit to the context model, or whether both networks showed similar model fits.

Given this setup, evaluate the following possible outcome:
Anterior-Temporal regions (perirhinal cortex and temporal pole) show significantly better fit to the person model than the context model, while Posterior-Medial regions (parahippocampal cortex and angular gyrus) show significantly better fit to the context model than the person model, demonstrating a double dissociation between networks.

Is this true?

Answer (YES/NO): YES